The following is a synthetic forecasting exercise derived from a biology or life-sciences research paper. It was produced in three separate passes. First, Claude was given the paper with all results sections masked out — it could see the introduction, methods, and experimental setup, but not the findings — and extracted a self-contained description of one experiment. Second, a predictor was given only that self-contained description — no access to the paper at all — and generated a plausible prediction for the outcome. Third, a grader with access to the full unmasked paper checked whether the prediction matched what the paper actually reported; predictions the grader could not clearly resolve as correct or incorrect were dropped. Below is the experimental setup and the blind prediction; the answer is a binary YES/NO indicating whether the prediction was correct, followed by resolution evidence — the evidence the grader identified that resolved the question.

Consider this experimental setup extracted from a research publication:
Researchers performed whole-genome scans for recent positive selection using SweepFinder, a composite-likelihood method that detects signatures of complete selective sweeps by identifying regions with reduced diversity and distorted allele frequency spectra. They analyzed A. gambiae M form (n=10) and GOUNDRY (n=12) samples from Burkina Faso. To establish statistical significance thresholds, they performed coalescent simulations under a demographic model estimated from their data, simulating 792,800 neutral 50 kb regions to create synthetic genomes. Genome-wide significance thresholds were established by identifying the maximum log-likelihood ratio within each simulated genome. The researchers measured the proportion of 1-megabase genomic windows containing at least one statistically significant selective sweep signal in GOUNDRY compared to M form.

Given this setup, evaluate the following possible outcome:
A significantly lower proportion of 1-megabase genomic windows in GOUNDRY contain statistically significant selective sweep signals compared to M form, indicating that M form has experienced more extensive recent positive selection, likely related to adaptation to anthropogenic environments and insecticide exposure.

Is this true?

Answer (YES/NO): YES